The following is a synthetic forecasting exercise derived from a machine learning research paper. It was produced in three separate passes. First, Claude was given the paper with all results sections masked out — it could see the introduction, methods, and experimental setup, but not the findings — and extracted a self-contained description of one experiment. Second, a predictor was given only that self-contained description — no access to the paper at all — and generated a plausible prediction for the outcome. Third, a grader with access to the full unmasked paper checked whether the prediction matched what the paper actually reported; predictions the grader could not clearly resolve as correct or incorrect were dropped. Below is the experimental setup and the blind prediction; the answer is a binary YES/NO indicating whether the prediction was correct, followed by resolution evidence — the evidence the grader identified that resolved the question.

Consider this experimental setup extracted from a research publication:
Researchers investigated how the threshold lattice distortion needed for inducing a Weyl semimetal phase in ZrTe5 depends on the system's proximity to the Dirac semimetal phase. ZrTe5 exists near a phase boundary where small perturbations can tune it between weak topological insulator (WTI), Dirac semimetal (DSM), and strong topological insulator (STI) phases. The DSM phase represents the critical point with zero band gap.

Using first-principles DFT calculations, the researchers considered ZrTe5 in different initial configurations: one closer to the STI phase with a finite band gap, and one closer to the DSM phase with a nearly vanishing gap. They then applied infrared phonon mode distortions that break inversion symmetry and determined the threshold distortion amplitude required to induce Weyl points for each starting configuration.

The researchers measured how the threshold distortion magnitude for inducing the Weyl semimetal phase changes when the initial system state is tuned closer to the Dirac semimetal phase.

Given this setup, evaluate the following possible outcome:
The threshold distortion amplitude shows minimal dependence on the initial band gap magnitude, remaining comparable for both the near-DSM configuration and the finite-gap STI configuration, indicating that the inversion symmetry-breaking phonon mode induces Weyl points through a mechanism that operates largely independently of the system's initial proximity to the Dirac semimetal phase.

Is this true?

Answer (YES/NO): NO